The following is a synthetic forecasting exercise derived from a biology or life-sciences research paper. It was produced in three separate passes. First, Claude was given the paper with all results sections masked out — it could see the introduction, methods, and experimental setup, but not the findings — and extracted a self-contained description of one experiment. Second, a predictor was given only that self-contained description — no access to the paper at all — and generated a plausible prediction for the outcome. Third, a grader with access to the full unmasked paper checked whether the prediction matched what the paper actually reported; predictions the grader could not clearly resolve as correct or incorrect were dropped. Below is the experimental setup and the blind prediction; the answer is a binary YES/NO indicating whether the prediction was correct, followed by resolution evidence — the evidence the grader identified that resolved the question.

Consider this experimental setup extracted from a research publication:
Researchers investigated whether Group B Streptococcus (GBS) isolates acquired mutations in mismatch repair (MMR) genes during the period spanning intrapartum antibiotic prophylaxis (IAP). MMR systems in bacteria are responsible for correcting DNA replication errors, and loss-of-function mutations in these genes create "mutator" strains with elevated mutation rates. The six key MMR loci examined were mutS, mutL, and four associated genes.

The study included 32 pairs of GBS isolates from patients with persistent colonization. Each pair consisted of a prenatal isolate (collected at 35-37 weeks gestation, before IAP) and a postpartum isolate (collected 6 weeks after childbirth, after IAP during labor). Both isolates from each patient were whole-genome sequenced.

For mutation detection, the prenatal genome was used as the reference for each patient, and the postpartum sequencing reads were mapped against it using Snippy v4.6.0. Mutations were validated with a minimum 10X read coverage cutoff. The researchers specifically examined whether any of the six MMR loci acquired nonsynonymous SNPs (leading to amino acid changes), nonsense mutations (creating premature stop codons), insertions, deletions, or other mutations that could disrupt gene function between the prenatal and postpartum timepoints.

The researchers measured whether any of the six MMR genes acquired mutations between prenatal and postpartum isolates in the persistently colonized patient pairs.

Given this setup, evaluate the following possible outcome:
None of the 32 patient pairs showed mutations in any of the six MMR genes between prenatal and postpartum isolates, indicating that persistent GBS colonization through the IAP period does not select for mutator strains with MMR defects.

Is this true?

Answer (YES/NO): NO